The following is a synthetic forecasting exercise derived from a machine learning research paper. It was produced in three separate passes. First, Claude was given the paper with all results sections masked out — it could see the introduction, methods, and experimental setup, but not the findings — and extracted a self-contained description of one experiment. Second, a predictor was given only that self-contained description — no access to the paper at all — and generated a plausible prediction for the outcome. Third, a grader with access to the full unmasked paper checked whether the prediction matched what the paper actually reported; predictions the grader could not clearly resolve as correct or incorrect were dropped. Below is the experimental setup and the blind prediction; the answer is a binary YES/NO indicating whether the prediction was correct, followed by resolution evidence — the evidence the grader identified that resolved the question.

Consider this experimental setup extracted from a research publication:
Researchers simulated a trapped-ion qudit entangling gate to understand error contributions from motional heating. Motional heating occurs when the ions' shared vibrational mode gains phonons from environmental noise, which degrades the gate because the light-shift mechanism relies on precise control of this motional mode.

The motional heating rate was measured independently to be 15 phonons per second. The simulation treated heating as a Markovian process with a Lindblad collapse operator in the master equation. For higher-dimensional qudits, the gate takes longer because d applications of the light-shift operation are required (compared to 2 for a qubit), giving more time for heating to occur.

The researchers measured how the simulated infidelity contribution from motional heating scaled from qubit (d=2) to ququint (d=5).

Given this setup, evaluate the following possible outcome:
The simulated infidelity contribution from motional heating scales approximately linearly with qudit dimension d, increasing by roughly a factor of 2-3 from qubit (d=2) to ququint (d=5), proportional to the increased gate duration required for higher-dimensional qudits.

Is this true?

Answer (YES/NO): NO